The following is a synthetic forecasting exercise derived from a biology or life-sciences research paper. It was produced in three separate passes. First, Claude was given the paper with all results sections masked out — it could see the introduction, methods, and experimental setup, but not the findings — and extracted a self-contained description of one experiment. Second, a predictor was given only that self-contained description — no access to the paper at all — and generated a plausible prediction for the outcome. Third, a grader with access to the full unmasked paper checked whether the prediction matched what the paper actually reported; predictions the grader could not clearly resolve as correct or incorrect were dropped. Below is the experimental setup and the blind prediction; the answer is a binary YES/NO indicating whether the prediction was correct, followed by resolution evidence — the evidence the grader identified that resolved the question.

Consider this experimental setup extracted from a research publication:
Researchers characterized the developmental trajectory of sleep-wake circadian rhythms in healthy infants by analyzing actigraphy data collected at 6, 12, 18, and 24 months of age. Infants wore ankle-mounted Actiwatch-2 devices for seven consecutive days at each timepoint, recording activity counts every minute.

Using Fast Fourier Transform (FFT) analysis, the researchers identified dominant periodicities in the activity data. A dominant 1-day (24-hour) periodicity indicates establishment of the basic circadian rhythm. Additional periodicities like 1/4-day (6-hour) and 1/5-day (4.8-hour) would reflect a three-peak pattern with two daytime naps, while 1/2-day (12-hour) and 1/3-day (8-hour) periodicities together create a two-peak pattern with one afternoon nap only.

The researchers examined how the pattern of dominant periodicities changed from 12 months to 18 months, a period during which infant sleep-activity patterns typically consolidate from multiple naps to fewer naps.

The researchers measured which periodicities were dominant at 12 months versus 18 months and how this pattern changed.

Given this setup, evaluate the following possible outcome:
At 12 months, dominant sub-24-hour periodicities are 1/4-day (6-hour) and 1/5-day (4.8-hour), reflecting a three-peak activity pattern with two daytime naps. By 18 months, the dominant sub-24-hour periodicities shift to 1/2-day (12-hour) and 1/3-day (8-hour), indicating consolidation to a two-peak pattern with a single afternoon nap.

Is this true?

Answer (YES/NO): YES